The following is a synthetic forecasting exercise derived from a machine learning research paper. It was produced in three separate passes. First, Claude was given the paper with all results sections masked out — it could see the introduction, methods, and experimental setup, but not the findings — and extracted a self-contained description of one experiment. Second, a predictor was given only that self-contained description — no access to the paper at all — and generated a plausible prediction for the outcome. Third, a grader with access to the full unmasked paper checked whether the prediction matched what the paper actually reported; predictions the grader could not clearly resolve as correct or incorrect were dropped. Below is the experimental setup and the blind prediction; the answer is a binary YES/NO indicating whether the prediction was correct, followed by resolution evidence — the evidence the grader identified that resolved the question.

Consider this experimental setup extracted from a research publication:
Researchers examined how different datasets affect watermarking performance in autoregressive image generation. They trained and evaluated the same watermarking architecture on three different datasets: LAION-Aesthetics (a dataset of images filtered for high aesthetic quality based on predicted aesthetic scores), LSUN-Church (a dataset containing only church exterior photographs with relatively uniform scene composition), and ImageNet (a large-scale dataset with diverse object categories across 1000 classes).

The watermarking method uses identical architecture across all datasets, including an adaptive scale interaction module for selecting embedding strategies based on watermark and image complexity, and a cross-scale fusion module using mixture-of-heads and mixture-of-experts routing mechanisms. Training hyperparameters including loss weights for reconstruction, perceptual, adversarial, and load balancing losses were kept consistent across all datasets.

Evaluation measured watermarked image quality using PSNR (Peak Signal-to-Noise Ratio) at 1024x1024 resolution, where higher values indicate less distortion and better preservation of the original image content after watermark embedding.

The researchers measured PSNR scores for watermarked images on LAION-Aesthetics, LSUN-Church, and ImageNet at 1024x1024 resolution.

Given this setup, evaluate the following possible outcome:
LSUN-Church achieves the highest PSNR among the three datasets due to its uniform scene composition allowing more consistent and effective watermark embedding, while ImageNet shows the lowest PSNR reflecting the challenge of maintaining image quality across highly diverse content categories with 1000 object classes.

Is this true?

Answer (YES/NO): NO